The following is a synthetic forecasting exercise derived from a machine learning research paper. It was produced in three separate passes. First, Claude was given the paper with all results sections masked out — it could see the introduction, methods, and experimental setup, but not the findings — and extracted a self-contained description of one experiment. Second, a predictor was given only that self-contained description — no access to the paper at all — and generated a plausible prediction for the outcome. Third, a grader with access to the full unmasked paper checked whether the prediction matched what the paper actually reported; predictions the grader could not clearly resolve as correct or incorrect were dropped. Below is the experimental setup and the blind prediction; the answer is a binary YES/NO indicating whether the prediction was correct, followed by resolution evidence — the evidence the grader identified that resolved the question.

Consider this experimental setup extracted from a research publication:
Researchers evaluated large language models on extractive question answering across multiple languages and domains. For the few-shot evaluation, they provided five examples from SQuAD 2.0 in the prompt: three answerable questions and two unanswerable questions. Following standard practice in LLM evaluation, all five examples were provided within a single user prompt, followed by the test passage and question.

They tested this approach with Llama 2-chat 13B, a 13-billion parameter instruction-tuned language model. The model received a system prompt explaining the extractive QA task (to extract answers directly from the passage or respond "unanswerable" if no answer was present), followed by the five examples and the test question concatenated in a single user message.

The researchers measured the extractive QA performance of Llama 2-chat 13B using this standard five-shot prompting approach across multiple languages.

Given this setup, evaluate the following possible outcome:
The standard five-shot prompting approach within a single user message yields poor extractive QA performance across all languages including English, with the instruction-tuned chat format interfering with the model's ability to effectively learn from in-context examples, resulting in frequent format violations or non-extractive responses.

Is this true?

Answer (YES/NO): YES